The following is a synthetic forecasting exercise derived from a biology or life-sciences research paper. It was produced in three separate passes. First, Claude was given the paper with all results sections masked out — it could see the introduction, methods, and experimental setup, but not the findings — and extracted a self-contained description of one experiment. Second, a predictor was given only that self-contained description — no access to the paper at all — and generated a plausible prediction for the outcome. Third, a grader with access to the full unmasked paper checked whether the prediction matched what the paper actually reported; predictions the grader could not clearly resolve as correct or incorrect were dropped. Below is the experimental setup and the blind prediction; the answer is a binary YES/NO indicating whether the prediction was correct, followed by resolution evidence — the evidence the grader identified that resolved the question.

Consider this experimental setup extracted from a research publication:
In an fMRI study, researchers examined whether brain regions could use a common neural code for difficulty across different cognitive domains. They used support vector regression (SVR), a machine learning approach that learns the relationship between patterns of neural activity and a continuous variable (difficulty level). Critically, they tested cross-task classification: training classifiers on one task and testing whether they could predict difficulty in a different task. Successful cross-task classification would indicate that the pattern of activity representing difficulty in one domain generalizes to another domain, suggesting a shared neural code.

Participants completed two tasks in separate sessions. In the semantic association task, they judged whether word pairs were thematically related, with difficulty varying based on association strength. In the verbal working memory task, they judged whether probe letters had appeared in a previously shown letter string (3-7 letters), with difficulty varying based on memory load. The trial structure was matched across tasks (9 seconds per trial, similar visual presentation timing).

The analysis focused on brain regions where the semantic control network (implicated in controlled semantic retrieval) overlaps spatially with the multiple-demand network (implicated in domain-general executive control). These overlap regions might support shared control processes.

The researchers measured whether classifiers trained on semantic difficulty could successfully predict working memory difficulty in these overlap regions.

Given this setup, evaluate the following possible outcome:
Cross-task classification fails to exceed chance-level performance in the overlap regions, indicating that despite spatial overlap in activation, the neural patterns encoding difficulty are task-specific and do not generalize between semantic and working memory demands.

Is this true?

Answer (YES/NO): NO